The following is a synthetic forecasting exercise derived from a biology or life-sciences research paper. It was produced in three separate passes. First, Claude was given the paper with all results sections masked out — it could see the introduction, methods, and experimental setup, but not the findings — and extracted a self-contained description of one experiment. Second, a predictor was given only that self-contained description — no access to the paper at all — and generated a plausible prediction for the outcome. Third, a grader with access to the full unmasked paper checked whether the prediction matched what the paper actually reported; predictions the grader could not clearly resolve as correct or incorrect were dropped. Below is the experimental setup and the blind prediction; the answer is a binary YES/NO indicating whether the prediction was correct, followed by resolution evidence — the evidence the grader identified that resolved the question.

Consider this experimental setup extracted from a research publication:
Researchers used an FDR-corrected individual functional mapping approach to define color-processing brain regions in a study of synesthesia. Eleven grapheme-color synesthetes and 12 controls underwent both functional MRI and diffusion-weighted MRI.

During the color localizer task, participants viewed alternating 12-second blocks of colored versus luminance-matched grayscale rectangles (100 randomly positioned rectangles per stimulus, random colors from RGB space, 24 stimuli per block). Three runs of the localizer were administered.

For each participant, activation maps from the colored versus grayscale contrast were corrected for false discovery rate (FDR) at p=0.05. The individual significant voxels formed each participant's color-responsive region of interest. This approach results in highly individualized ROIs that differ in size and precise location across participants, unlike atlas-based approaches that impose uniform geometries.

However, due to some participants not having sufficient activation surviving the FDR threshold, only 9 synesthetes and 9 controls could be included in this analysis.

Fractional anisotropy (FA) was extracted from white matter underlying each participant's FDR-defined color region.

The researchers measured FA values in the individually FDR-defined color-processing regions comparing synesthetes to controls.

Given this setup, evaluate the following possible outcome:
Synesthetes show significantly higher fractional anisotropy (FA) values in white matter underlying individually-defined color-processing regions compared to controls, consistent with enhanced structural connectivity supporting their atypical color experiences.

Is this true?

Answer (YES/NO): NO